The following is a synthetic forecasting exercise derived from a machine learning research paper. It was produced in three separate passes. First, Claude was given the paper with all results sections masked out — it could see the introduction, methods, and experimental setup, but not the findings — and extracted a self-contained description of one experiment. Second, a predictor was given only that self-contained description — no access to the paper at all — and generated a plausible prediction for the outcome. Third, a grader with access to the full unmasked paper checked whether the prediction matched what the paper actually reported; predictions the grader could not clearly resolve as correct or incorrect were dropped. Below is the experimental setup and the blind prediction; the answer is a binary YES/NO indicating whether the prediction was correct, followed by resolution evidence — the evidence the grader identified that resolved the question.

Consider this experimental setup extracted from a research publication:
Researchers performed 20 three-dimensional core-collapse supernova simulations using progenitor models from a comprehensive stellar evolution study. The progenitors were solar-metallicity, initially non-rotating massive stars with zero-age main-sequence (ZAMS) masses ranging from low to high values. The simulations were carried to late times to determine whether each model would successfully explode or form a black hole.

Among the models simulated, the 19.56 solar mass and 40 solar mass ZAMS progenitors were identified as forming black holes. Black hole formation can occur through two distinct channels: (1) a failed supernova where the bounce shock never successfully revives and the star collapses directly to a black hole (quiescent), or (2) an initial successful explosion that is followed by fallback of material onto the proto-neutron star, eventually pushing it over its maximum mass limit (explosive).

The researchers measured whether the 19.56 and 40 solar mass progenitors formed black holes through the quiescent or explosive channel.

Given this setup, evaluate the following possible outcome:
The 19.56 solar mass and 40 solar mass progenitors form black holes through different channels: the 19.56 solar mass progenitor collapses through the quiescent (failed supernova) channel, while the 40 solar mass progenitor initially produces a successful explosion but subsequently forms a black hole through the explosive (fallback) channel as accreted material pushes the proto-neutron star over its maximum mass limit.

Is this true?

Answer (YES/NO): NO